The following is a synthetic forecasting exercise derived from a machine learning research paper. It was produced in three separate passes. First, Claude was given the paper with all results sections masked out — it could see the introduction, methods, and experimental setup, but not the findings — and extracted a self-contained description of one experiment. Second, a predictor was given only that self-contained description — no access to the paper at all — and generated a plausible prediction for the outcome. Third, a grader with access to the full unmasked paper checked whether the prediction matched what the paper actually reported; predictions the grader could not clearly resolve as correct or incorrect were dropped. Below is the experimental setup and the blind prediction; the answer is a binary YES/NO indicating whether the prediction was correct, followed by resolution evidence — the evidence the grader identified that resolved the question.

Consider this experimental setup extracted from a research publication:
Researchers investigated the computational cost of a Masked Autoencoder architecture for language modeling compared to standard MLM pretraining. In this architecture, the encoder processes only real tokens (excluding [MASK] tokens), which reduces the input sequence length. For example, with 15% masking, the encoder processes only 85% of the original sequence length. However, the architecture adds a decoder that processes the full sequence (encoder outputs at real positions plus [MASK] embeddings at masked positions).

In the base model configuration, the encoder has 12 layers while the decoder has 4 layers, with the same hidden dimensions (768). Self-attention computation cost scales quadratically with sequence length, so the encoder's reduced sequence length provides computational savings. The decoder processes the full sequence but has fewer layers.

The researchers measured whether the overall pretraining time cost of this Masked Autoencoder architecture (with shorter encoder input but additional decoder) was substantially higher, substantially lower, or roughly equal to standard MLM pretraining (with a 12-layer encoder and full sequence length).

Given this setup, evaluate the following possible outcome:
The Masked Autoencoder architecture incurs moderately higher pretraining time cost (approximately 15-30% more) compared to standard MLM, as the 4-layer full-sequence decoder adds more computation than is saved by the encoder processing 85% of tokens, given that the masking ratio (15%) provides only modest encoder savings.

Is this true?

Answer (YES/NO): NO